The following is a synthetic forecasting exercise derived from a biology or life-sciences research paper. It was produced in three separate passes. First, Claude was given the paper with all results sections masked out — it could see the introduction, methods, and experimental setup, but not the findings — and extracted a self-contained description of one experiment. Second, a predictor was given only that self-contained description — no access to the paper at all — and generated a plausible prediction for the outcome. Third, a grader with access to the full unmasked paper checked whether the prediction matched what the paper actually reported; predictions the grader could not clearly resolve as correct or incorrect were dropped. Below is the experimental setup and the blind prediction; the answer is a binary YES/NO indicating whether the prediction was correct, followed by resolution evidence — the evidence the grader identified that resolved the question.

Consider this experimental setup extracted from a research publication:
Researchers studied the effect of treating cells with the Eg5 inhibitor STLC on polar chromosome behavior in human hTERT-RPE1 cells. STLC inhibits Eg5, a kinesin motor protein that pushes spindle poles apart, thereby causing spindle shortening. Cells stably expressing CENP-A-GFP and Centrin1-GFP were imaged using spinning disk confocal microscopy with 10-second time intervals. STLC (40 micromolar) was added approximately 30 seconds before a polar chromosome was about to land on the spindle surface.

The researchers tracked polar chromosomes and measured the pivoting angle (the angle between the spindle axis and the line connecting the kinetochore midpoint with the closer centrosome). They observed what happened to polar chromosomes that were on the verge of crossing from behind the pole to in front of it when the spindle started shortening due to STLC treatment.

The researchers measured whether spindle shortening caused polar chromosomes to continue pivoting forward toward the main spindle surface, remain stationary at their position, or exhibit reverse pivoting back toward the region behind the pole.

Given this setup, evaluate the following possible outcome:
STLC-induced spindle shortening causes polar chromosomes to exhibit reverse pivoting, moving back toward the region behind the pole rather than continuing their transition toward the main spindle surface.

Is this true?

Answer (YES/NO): YES